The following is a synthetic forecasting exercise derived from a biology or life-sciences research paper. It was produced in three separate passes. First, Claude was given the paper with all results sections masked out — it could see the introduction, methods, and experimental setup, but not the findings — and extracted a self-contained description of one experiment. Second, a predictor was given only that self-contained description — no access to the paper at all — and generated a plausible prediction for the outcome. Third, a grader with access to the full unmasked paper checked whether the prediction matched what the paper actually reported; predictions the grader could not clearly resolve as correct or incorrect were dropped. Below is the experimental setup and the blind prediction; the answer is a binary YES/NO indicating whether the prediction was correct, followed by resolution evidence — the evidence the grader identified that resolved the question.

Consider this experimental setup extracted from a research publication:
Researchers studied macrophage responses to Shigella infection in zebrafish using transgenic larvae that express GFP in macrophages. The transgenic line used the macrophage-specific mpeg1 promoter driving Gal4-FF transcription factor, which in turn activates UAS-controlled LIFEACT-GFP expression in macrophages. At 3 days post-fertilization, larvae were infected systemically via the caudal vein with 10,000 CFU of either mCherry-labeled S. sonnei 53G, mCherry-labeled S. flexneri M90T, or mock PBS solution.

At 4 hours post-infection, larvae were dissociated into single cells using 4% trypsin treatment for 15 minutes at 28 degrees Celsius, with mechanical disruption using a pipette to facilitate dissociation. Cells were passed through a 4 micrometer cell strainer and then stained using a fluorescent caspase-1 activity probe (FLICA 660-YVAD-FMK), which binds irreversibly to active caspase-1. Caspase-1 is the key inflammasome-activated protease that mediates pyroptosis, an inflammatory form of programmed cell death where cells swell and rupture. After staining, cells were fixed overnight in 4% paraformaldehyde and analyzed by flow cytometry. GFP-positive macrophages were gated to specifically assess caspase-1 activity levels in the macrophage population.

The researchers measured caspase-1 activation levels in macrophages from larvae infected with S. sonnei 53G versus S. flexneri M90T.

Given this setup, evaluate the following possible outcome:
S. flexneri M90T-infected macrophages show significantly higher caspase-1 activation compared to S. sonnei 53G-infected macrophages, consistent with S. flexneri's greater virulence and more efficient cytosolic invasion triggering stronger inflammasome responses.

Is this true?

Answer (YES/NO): YES